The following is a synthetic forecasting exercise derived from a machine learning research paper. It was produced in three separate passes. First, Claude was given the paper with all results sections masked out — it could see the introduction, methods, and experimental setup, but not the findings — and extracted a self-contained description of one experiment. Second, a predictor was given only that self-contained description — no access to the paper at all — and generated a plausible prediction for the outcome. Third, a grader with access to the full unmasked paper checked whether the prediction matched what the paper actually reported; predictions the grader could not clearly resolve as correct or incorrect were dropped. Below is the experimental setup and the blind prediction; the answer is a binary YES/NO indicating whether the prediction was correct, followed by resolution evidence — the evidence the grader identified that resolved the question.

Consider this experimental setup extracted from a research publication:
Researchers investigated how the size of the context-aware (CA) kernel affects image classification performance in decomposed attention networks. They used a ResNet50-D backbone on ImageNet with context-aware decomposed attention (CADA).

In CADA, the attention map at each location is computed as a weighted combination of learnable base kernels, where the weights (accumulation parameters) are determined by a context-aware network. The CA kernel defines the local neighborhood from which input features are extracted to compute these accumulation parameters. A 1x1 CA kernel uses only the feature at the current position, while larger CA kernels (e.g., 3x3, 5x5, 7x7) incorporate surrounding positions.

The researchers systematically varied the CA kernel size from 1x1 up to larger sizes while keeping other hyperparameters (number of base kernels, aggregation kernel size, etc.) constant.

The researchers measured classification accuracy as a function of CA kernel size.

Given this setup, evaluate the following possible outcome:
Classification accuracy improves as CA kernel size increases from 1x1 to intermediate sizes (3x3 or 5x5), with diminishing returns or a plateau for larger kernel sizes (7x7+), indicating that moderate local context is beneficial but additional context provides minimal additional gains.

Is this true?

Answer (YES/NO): YES